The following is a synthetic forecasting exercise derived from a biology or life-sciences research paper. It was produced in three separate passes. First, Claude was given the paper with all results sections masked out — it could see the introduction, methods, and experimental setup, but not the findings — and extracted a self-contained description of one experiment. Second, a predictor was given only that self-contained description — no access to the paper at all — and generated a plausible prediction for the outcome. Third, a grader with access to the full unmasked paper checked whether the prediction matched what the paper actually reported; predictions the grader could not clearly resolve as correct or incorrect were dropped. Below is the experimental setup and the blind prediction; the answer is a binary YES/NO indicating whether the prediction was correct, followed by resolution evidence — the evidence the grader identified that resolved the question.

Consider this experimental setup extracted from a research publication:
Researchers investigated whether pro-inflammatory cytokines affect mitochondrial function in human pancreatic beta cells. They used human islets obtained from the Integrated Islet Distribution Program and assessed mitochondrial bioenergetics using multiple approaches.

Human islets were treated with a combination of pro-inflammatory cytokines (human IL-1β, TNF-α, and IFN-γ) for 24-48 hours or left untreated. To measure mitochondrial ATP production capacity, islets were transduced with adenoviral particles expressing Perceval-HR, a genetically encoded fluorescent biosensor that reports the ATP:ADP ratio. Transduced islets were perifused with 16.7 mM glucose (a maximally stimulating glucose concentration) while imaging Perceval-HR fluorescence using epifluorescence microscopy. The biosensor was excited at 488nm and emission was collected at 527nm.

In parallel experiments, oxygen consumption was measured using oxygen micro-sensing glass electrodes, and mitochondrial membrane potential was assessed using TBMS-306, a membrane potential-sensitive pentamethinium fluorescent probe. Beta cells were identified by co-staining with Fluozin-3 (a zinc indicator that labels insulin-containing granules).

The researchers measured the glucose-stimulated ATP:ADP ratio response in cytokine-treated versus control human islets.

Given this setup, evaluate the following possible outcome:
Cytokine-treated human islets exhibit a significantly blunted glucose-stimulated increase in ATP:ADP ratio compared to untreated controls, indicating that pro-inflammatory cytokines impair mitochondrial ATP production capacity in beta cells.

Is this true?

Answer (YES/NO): YES